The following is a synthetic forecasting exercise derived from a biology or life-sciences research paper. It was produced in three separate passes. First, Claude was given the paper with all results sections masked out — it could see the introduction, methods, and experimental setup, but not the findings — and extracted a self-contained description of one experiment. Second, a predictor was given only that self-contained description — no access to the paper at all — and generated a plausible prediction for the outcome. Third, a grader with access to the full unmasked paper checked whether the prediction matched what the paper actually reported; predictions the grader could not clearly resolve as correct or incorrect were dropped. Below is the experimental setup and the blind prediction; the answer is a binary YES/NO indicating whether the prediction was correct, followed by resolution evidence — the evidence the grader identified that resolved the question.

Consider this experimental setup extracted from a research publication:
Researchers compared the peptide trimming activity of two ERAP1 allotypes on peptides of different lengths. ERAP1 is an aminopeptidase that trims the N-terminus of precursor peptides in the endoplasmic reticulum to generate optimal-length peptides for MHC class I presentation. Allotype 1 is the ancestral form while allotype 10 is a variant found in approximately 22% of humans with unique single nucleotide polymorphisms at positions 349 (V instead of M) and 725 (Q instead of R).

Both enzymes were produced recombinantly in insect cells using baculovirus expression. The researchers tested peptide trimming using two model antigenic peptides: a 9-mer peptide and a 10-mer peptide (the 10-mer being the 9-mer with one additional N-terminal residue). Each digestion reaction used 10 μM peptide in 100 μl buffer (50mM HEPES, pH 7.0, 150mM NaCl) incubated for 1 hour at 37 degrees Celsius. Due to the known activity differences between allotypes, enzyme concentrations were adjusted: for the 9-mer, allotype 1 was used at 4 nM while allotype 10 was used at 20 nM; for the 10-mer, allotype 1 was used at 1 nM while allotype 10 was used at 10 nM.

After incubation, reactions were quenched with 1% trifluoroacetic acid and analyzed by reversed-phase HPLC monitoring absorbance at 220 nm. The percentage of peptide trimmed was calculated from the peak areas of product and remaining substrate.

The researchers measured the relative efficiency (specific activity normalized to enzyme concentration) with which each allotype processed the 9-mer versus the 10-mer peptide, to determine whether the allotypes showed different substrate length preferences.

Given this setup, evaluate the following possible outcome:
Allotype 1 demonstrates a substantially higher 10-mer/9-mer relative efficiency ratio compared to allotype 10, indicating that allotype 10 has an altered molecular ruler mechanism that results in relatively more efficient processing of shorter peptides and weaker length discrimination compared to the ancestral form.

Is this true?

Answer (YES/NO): NO